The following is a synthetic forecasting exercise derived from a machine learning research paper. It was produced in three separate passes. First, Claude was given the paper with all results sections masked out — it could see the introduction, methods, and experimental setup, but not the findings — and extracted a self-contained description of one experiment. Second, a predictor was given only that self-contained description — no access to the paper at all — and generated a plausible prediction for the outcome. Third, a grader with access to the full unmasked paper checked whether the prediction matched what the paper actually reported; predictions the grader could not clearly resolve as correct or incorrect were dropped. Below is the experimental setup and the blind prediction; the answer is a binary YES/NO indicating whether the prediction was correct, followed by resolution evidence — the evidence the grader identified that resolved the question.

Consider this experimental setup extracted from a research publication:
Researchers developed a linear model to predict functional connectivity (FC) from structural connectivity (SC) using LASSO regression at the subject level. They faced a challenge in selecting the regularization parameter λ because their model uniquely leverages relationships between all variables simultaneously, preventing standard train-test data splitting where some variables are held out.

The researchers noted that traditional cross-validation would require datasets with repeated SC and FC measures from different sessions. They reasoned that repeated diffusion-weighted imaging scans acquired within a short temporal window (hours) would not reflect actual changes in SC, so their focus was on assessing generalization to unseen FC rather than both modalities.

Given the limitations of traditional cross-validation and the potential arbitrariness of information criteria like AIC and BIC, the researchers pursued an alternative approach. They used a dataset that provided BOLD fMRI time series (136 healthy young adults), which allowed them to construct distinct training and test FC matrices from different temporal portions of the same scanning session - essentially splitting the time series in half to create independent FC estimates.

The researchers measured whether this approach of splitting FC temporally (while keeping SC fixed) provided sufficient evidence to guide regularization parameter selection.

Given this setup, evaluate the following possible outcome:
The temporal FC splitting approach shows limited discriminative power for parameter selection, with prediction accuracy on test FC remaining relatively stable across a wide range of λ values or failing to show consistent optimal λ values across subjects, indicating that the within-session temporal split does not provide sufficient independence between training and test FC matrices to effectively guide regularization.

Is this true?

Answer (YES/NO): YES